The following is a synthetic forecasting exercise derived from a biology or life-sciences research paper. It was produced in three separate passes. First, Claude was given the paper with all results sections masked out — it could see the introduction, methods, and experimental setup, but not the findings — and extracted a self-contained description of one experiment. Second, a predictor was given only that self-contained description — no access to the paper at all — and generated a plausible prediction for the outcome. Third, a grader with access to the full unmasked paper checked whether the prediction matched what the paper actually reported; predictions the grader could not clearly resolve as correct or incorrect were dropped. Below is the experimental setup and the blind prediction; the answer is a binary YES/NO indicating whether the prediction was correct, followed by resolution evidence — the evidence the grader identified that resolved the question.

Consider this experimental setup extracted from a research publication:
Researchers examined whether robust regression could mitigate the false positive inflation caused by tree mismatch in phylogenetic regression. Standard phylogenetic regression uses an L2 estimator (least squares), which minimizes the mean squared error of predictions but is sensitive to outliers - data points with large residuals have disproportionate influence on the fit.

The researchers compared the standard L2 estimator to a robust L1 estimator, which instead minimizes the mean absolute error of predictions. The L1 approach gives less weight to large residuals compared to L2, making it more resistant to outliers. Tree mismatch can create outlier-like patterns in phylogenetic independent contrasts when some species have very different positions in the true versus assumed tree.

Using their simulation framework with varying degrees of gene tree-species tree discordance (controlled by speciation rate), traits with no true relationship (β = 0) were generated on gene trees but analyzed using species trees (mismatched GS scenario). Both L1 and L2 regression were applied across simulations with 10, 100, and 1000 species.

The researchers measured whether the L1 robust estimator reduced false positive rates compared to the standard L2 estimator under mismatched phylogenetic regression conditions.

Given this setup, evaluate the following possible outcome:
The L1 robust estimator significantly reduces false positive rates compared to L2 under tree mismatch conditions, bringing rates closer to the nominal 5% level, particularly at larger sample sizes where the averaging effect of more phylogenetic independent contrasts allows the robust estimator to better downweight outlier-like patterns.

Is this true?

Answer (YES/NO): NO